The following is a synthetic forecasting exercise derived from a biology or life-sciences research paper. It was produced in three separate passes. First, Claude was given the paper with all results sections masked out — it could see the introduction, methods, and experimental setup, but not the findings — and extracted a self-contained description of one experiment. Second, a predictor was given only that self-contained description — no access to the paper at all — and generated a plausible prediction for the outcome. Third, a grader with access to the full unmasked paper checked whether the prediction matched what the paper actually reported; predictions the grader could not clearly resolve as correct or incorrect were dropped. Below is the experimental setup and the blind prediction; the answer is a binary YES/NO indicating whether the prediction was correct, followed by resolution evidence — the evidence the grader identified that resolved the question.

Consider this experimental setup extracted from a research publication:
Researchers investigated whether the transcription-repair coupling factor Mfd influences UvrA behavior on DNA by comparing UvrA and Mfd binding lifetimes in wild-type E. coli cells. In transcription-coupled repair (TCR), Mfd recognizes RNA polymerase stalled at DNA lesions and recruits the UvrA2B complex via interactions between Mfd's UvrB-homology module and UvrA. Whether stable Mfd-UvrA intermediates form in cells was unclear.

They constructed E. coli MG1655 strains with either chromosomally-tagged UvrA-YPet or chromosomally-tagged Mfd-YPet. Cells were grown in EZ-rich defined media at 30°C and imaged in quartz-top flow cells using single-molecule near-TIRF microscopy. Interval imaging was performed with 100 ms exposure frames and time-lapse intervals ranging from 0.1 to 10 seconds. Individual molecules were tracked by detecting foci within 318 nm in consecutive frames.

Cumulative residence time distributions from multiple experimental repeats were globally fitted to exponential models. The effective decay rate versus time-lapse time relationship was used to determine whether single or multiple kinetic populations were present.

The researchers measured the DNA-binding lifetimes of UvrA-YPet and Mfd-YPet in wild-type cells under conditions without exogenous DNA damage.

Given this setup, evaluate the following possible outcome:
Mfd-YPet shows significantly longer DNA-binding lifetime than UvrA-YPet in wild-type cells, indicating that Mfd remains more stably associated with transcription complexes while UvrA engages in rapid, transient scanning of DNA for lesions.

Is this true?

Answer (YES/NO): YES